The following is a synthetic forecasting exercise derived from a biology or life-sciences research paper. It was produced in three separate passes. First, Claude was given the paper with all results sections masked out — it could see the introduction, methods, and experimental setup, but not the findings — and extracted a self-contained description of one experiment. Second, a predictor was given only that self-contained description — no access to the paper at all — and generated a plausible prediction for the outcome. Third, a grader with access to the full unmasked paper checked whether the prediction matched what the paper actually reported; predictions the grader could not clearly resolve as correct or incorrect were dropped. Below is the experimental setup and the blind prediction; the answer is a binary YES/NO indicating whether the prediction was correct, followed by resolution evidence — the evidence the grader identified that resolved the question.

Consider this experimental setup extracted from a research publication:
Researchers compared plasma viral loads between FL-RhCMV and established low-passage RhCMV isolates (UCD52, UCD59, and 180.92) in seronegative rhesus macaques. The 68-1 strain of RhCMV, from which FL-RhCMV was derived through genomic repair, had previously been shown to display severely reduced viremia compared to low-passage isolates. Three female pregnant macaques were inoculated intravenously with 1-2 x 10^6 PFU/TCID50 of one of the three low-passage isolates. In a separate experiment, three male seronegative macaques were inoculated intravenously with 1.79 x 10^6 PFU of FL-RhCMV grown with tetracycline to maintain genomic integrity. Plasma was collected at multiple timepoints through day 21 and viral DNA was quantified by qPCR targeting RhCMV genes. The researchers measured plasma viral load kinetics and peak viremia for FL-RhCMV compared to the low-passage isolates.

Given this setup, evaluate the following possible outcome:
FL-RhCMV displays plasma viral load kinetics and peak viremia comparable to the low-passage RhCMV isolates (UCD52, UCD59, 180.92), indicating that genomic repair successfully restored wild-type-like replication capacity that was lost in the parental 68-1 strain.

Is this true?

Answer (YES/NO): YES